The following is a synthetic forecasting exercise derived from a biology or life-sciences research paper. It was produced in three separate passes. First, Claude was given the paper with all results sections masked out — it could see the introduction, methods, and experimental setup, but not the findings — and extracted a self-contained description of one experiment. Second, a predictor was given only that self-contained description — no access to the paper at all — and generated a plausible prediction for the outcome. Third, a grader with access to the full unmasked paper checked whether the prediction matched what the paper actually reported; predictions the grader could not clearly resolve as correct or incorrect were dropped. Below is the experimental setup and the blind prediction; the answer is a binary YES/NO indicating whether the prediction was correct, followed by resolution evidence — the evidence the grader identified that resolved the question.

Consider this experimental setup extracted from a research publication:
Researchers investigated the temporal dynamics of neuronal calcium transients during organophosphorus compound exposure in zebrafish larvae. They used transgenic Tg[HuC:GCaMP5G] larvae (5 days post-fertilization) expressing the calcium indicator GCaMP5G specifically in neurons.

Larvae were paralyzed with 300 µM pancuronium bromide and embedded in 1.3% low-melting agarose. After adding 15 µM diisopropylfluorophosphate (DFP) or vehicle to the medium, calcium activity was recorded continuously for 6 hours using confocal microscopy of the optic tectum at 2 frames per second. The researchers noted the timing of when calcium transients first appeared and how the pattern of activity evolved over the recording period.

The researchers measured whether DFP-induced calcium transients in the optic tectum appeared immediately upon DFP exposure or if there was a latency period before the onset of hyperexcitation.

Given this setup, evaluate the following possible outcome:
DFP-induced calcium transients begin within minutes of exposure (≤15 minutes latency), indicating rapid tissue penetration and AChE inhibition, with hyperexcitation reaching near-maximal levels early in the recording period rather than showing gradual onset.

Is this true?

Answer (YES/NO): NO